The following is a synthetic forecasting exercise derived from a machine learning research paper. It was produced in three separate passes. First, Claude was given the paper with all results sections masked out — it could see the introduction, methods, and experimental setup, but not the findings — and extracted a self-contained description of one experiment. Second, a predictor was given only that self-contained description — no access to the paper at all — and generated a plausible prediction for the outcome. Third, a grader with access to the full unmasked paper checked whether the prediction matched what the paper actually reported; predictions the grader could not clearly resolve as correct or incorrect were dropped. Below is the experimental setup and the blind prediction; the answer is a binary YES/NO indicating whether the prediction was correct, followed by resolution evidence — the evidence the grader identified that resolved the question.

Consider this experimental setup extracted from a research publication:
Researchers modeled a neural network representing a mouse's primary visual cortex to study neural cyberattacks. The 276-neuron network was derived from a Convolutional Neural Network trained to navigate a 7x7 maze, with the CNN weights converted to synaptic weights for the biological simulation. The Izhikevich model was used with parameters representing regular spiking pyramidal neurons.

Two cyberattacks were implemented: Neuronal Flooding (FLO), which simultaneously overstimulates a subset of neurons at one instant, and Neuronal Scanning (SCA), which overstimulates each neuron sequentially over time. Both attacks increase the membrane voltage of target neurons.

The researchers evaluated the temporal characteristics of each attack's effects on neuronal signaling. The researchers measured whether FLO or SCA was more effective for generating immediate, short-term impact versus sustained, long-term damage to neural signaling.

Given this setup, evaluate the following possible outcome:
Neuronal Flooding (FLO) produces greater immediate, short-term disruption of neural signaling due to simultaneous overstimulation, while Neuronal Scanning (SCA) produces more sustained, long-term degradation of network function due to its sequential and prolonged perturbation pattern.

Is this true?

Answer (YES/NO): YES